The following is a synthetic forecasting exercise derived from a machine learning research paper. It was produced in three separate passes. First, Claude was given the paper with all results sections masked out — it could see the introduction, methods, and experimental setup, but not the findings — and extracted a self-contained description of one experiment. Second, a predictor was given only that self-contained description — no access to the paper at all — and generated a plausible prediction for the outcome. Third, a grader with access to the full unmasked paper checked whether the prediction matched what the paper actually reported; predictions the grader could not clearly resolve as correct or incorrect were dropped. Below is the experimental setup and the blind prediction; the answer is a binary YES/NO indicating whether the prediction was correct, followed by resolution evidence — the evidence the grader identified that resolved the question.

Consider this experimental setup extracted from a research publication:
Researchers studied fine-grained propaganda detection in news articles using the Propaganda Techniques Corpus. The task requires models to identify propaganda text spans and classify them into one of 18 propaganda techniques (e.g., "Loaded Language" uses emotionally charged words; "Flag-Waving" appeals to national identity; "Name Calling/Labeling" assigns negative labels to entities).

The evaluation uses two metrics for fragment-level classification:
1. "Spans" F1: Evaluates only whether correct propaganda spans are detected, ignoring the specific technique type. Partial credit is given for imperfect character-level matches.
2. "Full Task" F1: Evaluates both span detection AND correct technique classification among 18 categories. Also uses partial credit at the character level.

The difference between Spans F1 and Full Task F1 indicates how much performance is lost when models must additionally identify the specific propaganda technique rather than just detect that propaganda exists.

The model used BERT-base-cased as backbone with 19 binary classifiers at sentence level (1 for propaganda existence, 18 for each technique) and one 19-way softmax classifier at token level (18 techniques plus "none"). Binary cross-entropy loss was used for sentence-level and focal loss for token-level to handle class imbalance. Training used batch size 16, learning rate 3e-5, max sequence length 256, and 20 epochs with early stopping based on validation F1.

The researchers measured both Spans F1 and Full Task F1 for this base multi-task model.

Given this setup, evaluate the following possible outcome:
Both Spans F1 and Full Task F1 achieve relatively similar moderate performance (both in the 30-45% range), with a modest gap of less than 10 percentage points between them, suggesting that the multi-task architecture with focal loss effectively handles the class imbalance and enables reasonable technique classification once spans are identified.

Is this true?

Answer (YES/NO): NO